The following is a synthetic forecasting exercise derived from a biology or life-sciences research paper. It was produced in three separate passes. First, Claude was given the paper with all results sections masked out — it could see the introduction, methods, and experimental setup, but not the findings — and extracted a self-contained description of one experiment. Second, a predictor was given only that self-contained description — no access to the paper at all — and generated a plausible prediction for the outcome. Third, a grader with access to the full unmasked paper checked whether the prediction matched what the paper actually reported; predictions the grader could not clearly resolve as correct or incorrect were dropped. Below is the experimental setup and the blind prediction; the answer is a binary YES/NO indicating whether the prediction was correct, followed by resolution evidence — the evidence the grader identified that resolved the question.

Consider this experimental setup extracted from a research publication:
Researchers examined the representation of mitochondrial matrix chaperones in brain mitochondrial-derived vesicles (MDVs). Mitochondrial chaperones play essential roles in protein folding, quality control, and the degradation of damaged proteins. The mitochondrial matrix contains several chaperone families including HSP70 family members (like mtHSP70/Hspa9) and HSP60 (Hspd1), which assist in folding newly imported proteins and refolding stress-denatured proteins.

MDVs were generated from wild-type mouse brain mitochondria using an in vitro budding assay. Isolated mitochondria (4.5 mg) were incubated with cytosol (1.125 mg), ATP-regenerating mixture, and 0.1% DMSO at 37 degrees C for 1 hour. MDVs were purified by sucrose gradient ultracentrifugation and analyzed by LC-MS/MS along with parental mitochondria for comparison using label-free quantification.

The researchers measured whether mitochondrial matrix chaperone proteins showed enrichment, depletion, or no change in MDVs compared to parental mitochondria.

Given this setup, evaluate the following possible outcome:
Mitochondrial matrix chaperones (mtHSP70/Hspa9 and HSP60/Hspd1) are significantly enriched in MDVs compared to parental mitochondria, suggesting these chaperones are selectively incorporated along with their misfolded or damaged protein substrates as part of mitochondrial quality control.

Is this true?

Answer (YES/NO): NO